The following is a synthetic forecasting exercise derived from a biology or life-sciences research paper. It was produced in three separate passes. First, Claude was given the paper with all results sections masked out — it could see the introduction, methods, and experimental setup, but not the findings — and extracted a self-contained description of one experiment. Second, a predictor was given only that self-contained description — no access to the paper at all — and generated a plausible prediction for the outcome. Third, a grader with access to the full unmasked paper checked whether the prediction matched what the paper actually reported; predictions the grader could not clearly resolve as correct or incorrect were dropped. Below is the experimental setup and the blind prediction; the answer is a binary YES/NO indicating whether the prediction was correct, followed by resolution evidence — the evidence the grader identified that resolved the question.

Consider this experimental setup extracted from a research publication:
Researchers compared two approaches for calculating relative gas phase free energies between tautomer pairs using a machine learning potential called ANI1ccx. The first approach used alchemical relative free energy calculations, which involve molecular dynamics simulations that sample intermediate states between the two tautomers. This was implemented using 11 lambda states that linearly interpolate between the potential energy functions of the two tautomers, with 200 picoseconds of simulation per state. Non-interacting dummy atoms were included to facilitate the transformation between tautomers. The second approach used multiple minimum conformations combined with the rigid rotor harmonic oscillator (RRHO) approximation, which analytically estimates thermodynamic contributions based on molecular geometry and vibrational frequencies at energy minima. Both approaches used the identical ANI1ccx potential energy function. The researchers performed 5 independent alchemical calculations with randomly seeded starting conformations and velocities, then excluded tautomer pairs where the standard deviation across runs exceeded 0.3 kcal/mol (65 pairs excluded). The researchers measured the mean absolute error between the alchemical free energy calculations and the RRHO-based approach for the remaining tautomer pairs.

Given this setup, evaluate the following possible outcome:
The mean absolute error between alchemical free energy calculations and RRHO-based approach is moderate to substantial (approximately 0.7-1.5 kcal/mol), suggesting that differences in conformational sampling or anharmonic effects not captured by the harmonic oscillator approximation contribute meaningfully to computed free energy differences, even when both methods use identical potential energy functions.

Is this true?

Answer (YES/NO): YES